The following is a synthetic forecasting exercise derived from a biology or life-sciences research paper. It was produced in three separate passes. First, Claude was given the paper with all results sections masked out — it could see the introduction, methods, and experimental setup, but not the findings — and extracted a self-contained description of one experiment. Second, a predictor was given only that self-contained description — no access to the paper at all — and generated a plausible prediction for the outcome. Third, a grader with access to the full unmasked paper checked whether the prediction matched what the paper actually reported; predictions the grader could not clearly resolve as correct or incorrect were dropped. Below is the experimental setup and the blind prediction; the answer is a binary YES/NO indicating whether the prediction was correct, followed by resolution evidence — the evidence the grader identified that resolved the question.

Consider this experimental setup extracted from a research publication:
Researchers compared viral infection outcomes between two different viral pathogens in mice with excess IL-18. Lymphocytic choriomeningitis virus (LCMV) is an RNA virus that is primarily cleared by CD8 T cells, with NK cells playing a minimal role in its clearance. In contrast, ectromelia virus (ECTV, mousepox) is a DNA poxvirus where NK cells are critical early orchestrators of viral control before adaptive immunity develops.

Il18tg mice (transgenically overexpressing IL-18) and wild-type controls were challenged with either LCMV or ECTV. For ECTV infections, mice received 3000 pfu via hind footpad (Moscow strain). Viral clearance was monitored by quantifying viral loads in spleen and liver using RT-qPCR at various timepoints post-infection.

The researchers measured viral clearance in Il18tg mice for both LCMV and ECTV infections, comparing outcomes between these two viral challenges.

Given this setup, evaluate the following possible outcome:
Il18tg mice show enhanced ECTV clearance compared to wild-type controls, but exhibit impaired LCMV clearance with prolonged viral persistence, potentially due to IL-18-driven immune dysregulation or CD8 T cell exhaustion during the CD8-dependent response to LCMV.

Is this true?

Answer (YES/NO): NO